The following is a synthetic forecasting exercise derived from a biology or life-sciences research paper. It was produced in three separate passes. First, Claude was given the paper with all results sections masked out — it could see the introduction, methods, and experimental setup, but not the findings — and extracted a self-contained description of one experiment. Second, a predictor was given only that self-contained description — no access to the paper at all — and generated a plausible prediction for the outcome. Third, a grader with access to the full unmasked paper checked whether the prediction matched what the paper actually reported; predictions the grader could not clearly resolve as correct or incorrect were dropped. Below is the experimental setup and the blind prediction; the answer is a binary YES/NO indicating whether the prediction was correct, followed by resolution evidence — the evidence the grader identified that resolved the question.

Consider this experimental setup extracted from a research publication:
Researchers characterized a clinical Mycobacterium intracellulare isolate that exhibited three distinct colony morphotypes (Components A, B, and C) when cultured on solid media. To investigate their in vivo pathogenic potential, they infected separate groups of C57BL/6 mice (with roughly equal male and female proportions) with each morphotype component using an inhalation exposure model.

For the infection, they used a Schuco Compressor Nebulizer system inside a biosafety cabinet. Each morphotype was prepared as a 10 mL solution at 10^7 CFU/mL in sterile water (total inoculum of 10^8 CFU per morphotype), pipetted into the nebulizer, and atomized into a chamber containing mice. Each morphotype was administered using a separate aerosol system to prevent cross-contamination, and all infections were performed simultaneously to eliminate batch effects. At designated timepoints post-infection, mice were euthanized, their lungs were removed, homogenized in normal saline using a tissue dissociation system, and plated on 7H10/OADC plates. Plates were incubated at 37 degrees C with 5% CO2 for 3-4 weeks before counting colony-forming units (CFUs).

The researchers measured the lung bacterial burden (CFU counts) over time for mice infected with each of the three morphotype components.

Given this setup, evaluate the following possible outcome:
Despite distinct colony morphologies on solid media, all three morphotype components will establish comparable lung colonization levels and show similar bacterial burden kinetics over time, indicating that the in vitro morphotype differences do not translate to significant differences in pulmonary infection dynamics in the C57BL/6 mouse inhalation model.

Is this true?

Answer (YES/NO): NO